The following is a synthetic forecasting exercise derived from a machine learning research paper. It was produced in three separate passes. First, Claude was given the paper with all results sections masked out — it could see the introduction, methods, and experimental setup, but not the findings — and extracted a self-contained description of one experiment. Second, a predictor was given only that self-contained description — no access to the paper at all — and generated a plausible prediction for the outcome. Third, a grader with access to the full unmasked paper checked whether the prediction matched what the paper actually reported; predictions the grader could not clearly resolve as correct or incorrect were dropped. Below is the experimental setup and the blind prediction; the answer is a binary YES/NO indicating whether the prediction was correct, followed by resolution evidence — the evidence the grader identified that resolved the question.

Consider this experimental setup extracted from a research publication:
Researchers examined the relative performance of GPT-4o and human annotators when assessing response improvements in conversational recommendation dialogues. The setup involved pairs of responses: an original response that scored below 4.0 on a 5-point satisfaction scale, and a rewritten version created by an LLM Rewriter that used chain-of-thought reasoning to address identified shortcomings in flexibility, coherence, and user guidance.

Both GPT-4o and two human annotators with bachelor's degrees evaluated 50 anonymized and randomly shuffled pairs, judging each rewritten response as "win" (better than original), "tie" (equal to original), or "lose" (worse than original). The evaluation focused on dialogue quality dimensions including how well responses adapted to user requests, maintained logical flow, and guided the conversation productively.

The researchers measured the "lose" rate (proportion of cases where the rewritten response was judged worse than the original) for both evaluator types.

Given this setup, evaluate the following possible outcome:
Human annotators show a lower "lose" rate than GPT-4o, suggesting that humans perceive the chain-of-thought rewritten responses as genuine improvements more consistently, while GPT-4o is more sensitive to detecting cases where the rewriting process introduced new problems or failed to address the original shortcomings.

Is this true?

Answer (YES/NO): NO